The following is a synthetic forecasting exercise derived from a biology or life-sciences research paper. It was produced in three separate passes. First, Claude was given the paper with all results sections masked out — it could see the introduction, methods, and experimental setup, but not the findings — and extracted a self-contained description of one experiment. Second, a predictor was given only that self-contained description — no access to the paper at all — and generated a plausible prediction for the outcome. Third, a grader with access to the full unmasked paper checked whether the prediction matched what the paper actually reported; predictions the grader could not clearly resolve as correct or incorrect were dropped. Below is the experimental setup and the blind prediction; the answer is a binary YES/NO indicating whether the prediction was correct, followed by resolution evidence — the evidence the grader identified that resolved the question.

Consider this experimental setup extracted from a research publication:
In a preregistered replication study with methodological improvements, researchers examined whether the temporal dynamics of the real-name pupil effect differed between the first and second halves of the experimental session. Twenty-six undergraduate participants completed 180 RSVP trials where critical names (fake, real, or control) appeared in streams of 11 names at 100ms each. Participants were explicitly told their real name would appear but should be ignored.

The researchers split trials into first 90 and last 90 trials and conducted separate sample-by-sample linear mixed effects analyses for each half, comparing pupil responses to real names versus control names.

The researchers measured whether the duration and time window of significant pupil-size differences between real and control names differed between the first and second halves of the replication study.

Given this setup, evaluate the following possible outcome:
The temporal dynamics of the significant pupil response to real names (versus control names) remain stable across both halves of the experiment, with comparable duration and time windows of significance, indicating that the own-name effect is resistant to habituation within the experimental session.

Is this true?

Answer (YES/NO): NO